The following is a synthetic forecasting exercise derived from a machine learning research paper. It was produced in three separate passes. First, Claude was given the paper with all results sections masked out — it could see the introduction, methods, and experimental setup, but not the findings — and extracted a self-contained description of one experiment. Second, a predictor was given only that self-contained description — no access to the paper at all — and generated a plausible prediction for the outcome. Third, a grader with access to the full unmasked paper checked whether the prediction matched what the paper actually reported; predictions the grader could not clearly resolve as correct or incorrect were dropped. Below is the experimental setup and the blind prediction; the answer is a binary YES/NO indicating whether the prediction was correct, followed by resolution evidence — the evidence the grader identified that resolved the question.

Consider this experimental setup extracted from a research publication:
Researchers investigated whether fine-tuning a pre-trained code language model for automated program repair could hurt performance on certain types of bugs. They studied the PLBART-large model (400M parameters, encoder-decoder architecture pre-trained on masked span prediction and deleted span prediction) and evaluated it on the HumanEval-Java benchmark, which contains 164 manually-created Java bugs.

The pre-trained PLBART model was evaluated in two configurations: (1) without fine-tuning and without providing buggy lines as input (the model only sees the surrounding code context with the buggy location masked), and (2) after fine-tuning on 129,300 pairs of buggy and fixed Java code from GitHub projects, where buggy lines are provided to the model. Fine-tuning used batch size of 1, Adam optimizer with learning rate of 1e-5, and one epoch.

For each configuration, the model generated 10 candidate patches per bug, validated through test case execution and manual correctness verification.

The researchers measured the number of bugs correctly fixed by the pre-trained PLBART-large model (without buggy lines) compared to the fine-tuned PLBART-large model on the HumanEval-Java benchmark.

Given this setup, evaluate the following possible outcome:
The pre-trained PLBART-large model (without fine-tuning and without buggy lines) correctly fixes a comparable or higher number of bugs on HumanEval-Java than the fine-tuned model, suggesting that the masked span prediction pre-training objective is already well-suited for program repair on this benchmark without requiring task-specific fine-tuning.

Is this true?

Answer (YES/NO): YES